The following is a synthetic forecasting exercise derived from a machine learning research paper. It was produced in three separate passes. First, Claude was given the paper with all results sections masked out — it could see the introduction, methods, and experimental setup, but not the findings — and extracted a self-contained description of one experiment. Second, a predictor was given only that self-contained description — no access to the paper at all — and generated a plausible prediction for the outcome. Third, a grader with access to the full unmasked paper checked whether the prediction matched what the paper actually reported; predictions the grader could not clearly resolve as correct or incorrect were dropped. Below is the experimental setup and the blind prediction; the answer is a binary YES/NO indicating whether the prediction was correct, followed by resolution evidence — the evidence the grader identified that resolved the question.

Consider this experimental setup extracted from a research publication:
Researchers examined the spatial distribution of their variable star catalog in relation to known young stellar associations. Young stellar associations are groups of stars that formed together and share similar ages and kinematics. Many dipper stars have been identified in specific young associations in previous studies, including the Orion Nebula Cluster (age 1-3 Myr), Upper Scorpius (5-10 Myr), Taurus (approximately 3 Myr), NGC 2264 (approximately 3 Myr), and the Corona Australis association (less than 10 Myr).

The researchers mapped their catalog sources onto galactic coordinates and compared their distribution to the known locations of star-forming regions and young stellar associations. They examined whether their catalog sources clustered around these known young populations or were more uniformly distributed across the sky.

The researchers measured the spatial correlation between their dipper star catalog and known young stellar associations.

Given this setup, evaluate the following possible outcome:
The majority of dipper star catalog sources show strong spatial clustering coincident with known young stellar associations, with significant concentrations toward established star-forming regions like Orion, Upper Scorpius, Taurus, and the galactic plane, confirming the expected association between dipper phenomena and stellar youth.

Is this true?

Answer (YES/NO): YES